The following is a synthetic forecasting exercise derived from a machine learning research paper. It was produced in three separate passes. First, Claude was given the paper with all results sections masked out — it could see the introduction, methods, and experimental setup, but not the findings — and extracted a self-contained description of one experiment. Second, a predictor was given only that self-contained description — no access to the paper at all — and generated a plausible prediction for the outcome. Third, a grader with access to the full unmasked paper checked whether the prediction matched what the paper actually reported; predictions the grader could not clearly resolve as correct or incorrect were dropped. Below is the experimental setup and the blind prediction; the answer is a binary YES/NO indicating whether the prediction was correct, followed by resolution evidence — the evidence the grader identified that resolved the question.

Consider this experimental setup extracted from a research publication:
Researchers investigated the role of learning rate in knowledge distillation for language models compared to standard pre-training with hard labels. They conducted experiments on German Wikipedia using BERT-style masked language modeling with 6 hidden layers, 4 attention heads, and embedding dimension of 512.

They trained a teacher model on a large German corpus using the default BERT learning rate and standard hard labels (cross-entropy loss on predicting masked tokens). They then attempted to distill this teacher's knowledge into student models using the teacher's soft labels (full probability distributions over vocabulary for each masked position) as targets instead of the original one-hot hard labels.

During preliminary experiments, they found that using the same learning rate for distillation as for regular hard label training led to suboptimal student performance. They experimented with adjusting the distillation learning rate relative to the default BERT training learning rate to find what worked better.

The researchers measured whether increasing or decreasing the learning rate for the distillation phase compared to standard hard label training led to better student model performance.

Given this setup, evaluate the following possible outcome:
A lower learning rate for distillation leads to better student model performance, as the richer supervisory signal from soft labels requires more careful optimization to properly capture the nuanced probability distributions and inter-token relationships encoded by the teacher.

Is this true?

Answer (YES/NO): NO